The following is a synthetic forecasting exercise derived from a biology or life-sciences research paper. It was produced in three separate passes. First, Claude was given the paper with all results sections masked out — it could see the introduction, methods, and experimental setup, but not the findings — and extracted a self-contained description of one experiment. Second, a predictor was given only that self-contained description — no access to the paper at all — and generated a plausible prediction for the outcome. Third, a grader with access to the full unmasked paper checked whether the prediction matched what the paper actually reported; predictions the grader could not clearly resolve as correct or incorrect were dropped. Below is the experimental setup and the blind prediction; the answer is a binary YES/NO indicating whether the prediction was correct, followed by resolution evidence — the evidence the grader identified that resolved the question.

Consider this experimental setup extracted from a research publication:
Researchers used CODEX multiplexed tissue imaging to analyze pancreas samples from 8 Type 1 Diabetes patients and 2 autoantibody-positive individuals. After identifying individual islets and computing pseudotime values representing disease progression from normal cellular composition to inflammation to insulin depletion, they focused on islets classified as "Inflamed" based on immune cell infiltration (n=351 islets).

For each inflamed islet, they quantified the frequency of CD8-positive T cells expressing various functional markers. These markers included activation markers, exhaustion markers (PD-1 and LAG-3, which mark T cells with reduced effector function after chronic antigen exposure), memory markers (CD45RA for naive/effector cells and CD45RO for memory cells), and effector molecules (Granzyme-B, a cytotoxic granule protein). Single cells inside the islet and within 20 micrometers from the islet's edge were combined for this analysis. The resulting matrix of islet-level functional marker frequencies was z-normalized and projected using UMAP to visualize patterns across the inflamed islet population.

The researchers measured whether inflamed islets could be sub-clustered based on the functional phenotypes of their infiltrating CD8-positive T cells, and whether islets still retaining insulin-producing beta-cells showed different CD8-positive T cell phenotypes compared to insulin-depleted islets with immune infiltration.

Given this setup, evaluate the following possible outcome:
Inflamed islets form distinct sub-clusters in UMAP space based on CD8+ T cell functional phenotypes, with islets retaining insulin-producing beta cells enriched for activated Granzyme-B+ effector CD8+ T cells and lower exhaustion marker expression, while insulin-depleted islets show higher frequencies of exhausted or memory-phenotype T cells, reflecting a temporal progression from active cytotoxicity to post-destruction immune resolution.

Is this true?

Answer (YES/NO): NO